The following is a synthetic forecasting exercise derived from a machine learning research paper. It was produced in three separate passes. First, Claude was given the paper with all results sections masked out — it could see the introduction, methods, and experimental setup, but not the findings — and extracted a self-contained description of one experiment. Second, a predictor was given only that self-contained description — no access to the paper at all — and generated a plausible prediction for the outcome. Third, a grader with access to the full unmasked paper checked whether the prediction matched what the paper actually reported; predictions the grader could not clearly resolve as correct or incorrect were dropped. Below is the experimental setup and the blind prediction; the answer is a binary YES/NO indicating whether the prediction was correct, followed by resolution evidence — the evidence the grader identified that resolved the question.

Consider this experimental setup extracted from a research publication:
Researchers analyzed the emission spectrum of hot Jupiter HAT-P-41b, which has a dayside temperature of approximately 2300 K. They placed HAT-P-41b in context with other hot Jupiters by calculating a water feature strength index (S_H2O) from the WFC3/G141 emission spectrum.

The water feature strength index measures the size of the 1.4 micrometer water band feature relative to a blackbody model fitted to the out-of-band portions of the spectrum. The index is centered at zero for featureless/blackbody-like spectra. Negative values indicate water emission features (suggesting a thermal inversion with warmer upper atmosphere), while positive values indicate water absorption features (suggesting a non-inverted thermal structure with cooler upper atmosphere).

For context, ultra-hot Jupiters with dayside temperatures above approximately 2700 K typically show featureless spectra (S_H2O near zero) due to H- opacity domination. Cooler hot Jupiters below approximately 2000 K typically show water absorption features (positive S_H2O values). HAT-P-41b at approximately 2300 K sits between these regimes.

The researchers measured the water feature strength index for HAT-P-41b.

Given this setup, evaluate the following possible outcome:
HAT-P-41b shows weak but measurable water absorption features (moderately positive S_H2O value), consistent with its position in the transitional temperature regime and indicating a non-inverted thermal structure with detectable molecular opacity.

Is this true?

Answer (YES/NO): NO